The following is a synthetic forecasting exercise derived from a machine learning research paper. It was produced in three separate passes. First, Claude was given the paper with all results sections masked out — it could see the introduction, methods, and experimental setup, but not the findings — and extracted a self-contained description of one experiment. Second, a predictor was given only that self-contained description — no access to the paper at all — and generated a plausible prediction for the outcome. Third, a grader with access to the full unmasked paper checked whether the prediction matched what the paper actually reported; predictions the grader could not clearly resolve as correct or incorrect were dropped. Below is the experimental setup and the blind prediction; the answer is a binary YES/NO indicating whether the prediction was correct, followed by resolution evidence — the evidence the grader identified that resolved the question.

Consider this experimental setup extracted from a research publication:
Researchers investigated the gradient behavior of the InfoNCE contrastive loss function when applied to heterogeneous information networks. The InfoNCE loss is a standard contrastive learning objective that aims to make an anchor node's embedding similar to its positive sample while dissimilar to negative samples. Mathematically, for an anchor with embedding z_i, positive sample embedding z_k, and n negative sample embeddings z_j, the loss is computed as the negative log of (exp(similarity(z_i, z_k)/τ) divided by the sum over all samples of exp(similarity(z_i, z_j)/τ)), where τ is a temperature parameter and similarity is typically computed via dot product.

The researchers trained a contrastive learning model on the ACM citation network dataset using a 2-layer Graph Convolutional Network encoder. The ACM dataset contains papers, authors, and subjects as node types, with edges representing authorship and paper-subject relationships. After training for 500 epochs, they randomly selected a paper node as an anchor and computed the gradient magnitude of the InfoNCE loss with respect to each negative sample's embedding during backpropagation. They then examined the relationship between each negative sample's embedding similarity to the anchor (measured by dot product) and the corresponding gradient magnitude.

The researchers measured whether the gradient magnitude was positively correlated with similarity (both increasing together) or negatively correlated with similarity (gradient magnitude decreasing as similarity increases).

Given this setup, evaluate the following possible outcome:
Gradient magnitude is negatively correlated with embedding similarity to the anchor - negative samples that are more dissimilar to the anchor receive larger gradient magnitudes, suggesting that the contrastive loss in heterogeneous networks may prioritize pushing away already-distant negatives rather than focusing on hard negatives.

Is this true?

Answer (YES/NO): NO